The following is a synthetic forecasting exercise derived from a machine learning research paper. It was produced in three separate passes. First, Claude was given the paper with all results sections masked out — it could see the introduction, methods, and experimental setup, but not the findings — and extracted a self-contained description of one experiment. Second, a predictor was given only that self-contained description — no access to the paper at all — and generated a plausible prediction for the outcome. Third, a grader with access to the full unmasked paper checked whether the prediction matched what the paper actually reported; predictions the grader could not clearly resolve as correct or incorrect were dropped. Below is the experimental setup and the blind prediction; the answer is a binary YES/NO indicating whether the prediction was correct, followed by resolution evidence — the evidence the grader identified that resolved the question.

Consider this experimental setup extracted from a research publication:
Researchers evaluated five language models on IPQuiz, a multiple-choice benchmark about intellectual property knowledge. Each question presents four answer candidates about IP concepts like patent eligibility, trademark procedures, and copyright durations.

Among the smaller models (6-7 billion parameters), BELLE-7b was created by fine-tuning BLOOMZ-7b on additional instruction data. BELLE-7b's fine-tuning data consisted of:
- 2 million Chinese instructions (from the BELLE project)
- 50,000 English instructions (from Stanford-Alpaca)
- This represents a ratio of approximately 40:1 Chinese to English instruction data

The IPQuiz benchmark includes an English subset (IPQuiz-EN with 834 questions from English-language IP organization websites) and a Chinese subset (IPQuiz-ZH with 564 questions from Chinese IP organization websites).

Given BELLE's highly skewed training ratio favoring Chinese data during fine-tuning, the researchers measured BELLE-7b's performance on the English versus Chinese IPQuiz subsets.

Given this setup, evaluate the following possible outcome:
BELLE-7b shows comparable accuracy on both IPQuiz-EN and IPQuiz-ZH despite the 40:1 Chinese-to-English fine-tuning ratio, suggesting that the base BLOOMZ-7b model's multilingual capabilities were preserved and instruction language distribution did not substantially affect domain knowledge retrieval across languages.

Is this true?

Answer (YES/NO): YES